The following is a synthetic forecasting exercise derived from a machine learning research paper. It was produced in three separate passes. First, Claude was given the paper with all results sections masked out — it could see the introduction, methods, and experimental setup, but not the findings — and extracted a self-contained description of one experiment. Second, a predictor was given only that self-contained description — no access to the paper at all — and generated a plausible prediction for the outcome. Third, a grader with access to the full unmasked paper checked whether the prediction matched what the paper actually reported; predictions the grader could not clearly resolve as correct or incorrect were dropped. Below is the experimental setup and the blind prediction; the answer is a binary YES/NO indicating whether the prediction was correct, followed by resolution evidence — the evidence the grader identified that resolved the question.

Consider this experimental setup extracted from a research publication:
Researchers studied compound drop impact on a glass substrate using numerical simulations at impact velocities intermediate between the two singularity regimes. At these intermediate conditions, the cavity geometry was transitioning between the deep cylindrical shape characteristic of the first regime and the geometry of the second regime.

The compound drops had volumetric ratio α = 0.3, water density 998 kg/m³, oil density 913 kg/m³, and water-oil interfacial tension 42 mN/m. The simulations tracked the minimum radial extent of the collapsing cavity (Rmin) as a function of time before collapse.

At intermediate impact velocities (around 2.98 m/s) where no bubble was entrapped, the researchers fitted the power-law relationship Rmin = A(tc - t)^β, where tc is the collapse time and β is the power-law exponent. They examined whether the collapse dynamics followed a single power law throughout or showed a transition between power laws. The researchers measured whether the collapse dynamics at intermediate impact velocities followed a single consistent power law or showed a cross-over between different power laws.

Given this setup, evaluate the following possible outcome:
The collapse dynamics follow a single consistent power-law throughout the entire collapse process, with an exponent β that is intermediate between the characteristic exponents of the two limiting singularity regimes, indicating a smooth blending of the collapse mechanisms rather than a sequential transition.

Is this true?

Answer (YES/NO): NO